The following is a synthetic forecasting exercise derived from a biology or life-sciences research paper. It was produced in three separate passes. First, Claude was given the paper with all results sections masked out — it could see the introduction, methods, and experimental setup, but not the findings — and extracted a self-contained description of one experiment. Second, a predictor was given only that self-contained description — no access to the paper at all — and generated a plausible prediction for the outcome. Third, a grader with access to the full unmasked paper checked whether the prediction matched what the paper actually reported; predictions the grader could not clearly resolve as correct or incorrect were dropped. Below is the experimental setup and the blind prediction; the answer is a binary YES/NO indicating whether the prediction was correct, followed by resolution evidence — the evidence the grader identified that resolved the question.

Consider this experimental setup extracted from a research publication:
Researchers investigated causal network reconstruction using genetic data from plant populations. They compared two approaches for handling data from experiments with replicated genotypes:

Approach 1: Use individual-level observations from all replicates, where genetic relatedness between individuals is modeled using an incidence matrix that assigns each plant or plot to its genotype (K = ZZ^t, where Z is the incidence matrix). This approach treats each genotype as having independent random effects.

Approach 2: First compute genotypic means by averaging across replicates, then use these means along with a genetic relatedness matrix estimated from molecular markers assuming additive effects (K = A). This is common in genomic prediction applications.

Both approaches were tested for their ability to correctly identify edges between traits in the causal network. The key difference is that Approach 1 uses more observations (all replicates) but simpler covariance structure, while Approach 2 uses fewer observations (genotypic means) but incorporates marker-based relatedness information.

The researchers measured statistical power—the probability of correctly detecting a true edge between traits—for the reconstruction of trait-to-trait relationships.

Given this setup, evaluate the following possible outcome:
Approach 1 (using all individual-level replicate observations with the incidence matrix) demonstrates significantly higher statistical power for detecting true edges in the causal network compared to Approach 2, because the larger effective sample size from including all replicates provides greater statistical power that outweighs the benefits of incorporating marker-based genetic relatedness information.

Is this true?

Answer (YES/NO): YES